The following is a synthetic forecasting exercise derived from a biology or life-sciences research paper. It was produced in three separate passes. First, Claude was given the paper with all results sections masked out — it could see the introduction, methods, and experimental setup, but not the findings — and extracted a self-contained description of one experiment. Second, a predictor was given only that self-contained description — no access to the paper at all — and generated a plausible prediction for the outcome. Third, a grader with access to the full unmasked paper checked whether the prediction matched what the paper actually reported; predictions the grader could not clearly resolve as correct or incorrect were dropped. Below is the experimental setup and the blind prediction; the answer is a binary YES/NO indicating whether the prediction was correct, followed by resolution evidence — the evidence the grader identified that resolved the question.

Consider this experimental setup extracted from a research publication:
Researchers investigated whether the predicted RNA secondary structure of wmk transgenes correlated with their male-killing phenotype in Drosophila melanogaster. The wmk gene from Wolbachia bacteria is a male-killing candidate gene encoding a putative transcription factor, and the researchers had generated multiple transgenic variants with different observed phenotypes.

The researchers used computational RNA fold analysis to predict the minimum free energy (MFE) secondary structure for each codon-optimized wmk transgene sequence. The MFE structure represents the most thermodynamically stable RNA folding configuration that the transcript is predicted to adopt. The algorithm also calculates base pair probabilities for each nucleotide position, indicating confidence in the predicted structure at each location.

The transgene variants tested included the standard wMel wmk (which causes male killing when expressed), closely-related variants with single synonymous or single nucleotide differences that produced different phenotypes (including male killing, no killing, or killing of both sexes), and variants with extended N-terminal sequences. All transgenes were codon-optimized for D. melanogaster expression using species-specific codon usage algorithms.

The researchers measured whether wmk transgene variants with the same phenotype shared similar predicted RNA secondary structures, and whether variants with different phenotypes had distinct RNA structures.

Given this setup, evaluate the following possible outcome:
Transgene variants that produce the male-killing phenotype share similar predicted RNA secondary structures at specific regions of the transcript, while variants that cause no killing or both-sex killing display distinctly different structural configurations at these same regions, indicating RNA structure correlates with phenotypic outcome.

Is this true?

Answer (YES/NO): NO